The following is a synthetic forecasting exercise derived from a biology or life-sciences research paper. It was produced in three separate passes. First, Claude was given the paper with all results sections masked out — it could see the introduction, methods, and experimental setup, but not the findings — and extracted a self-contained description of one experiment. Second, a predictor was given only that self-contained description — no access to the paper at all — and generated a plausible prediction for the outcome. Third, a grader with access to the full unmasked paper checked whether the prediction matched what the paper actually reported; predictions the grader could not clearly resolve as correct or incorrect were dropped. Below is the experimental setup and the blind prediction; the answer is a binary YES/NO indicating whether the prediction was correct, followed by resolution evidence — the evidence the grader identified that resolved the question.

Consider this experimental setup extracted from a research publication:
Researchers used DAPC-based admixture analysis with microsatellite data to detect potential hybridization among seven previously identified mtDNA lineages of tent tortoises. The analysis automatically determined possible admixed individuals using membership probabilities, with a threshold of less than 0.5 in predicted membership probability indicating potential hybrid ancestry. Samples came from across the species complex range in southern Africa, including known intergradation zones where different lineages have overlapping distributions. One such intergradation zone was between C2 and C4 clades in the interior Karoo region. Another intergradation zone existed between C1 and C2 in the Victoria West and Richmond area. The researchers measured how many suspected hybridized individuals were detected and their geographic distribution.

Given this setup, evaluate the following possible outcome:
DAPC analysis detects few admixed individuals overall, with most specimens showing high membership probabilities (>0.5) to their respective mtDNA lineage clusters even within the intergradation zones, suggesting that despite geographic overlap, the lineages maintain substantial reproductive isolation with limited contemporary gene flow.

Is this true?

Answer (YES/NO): NO